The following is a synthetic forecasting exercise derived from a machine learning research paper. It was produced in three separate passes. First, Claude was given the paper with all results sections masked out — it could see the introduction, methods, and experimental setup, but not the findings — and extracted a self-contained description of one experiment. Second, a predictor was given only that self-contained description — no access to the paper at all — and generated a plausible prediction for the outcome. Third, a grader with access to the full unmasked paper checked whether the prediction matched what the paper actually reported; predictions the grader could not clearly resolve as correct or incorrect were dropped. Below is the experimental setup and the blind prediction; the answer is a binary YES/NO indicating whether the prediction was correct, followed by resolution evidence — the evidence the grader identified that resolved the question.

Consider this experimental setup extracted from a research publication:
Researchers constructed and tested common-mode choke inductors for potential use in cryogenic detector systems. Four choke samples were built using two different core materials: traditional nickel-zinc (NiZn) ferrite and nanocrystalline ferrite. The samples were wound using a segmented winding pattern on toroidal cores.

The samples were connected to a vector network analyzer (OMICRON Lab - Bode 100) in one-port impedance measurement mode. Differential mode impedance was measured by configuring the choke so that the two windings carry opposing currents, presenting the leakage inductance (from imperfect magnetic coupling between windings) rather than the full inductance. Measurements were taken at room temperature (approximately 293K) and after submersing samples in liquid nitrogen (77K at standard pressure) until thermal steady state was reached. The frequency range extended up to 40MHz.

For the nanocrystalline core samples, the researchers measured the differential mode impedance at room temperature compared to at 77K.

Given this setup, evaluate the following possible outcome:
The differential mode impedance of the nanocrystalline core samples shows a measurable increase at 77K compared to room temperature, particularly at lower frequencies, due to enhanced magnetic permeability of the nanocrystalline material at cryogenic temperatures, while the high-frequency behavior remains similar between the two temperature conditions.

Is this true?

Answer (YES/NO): NO